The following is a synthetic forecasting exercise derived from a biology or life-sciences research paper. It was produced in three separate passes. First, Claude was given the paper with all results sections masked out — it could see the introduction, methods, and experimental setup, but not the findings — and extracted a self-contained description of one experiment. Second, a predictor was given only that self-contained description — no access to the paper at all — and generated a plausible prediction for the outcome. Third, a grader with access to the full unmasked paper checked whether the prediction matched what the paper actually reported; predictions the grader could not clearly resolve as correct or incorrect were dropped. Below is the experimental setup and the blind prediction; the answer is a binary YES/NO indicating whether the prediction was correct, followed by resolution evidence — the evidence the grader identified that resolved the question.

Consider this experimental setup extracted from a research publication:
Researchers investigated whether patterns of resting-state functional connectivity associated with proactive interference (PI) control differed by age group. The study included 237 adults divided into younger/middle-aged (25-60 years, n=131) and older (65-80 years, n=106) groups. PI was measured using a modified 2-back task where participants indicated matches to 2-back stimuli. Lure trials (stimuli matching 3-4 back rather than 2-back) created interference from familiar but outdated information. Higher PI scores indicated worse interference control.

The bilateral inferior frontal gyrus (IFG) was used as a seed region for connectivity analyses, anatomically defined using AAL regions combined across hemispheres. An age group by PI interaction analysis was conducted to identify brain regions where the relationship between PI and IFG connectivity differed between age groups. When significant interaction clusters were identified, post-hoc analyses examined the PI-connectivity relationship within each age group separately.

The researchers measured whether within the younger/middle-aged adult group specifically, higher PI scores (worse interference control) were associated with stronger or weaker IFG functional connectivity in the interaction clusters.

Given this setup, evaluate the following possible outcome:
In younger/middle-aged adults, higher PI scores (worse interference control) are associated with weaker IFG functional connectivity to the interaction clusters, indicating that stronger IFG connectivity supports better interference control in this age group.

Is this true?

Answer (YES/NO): NO